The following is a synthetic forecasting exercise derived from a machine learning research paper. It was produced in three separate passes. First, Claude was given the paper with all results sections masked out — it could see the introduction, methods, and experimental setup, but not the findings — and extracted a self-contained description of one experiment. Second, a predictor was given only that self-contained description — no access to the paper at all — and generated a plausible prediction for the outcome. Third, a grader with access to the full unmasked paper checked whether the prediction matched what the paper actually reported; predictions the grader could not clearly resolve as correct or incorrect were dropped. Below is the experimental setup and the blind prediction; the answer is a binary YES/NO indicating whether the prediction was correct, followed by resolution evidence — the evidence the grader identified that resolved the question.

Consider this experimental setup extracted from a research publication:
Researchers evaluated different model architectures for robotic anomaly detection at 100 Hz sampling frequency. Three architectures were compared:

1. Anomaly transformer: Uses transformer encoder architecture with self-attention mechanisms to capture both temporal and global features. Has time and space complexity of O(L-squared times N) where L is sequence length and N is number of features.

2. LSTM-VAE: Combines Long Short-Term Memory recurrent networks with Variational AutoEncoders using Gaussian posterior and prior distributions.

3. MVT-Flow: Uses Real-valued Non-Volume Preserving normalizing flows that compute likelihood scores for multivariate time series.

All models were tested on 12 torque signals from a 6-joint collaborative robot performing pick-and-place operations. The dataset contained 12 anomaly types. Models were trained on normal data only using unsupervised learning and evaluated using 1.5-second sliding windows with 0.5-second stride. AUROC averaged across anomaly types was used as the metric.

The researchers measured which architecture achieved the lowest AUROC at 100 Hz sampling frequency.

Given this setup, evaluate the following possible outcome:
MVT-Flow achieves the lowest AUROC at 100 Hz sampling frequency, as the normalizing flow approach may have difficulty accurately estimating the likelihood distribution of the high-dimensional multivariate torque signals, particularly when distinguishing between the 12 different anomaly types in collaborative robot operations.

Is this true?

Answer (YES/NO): NO